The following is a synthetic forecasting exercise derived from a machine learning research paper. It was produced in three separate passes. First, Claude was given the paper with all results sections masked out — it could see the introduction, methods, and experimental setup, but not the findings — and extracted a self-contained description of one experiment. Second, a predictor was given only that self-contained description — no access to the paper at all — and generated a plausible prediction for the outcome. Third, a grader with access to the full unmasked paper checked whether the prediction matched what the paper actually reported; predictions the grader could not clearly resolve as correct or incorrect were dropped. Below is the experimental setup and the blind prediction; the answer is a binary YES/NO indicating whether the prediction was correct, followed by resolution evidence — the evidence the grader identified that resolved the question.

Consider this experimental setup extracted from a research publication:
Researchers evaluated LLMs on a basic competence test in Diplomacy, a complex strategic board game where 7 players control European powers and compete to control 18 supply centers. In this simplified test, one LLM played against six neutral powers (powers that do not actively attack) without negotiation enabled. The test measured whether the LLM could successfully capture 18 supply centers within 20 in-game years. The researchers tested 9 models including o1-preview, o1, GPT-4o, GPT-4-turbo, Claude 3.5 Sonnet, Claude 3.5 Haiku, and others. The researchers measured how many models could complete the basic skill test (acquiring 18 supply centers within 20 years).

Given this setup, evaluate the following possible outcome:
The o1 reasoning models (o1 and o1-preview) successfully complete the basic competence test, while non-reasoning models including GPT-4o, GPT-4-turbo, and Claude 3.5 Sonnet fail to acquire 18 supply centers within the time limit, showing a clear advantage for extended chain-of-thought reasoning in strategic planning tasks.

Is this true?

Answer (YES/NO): NO